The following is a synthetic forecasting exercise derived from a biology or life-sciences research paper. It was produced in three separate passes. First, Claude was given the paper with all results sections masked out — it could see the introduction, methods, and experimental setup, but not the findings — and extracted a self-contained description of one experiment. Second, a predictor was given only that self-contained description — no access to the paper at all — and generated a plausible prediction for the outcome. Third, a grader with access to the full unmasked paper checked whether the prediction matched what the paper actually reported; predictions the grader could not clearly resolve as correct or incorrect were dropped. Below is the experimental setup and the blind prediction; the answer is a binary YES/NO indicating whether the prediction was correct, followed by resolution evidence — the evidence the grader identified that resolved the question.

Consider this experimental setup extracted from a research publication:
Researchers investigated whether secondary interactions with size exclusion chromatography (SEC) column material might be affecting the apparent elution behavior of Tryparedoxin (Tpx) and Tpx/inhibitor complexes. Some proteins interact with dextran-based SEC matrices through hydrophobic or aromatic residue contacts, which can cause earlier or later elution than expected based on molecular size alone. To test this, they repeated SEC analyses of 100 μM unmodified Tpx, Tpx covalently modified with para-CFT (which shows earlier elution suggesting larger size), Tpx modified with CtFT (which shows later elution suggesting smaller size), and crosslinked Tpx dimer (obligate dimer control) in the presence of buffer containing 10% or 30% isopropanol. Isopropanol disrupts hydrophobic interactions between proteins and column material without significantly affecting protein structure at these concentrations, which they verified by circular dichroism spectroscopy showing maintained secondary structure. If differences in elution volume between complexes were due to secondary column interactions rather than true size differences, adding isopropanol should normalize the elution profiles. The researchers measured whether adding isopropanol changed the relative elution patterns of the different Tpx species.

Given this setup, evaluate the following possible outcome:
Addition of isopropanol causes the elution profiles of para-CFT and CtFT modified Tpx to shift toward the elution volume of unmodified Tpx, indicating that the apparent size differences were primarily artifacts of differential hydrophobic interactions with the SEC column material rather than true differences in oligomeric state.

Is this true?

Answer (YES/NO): NO